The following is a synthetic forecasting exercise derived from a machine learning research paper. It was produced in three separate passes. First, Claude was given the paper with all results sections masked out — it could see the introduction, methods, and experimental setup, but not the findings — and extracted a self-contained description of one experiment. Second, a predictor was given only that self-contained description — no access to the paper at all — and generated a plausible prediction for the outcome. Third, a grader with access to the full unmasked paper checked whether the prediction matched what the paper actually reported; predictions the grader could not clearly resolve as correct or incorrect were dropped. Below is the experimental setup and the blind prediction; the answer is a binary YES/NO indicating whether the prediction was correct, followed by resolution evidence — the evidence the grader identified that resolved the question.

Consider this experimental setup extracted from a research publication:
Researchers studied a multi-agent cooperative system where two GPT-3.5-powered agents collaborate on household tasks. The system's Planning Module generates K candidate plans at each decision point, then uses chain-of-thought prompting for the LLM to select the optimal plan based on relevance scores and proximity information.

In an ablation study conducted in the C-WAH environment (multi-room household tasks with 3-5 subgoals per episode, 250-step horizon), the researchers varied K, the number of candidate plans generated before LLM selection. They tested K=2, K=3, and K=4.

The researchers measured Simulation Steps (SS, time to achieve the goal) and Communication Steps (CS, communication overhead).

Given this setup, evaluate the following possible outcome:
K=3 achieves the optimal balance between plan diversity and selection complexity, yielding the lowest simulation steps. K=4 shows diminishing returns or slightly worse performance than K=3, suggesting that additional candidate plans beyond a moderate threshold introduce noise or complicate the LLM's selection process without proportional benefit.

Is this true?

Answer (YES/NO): YES